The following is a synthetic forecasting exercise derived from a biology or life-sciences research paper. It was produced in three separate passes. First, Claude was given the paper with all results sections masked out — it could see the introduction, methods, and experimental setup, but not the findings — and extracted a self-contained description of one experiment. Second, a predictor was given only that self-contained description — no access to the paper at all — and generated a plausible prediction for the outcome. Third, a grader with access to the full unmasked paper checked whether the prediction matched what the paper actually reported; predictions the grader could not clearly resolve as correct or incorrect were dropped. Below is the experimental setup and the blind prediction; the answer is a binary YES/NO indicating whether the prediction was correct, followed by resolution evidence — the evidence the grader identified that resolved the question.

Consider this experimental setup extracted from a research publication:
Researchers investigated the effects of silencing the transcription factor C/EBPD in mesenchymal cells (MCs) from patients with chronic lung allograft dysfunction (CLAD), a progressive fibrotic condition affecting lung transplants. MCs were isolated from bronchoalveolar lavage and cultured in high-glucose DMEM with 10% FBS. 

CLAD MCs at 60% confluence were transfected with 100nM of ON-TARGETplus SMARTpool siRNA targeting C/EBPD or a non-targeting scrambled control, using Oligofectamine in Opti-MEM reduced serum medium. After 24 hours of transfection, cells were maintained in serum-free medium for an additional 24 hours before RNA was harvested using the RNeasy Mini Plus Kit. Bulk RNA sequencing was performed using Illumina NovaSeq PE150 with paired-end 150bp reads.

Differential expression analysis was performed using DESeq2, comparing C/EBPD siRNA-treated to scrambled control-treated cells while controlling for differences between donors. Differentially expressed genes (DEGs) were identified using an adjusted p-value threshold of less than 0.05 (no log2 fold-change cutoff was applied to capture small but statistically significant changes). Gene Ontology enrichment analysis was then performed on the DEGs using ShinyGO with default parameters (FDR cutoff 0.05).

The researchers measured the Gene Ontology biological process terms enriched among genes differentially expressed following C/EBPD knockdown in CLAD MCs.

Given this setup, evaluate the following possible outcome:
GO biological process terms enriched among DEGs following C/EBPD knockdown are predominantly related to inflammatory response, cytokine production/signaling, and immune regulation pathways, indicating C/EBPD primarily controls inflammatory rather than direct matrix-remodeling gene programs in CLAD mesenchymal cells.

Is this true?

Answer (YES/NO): NO